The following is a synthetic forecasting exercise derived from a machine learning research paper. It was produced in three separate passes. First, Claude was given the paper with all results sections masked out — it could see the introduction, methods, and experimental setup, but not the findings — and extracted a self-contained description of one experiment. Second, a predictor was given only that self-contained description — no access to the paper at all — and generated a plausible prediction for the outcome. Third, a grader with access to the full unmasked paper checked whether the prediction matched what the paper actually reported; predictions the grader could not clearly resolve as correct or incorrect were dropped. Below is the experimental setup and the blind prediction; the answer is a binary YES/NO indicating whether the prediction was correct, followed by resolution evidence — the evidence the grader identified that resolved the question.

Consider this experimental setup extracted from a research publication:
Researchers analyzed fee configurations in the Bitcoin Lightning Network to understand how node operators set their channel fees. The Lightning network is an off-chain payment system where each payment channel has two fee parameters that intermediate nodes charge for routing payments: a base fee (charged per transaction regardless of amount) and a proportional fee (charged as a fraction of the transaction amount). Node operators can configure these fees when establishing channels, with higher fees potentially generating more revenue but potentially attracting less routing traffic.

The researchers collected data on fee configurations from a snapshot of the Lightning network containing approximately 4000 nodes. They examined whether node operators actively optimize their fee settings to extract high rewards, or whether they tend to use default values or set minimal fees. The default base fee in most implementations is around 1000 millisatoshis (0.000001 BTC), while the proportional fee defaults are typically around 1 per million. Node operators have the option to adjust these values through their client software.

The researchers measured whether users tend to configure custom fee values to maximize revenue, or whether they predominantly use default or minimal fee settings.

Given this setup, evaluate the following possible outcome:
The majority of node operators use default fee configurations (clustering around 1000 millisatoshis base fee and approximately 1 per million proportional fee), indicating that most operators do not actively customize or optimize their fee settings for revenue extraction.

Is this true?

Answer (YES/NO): YES